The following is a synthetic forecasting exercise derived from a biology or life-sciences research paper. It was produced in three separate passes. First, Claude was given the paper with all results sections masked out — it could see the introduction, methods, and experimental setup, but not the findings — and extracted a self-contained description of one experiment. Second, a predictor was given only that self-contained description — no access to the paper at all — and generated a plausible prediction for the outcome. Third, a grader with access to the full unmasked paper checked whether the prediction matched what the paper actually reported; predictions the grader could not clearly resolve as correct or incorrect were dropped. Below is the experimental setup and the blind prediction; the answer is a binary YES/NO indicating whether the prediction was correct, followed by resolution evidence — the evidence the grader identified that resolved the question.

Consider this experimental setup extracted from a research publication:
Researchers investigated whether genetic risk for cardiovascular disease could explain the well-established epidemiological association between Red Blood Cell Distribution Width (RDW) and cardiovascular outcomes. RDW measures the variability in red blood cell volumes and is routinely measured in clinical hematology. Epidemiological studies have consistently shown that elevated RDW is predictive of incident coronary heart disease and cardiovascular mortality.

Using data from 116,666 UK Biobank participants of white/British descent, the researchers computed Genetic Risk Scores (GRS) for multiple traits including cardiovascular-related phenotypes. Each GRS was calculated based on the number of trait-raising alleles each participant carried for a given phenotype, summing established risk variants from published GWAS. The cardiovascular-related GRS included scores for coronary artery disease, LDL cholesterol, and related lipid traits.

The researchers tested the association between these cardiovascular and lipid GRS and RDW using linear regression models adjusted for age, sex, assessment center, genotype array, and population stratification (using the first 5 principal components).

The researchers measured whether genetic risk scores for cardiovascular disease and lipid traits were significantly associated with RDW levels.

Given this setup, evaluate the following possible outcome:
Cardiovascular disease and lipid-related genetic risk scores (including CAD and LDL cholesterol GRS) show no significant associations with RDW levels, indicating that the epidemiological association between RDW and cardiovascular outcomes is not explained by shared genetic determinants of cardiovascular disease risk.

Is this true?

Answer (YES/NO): NO